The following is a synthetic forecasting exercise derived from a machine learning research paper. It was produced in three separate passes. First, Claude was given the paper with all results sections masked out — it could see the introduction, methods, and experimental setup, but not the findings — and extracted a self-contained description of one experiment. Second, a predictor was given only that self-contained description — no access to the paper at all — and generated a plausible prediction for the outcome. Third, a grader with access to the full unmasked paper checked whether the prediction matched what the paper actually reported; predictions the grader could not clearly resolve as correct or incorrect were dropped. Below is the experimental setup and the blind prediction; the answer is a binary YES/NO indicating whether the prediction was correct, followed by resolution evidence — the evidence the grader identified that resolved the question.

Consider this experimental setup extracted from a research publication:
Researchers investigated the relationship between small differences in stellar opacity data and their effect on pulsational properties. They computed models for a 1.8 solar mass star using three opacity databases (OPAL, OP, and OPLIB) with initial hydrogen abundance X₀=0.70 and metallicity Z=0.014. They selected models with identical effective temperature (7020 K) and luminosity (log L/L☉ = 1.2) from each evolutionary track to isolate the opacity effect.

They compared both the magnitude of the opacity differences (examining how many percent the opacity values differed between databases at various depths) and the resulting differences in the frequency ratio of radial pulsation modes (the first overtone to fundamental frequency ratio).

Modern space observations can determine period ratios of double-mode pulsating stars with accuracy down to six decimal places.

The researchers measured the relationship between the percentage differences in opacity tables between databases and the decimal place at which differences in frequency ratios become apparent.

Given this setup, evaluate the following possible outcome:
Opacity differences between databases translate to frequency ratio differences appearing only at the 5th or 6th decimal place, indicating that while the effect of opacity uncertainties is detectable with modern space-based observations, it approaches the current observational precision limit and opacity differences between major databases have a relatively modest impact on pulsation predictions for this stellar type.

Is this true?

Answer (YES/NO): NO